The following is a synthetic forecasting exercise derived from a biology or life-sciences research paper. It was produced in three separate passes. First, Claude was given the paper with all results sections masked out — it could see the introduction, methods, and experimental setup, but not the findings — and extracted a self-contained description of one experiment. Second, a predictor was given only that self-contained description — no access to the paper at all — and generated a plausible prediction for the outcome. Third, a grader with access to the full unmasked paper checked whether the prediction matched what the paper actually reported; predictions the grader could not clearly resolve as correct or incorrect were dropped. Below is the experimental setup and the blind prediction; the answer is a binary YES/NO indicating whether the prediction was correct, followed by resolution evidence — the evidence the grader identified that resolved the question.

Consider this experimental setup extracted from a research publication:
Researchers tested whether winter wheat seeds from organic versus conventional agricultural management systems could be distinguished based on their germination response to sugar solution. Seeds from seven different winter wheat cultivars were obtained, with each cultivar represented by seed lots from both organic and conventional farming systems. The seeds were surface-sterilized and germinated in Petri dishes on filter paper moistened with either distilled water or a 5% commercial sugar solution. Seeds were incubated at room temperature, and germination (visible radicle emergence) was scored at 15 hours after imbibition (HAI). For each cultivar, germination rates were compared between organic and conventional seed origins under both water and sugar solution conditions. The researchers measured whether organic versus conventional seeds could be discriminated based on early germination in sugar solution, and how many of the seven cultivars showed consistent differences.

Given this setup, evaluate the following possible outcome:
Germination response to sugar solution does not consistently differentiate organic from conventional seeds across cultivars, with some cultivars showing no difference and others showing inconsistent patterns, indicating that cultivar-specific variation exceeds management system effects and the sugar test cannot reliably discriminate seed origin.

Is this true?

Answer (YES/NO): NO